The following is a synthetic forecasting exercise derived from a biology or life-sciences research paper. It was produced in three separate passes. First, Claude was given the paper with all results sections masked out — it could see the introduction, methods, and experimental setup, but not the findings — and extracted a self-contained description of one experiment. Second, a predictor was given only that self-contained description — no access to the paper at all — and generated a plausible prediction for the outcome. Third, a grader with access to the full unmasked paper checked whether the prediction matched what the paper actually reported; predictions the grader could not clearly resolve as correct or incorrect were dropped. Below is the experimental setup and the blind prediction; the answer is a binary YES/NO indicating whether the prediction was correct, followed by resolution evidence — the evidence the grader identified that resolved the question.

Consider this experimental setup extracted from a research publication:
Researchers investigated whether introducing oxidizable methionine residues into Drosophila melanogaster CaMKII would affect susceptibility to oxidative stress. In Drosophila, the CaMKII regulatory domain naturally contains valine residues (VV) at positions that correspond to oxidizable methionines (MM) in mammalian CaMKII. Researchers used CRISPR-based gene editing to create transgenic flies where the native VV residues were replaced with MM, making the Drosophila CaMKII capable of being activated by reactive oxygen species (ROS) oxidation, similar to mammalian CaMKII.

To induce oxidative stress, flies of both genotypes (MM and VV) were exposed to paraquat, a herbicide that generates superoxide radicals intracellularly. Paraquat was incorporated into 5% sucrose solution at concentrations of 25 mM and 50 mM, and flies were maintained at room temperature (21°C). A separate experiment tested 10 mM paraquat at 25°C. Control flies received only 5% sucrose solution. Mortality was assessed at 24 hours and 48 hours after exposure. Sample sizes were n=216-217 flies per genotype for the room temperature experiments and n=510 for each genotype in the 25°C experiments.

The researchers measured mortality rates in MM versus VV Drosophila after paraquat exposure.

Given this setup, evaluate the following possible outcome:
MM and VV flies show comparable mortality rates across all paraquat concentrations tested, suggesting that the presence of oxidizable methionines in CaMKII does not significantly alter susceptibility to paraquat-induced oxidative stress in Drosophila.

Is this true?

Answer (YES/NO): NO